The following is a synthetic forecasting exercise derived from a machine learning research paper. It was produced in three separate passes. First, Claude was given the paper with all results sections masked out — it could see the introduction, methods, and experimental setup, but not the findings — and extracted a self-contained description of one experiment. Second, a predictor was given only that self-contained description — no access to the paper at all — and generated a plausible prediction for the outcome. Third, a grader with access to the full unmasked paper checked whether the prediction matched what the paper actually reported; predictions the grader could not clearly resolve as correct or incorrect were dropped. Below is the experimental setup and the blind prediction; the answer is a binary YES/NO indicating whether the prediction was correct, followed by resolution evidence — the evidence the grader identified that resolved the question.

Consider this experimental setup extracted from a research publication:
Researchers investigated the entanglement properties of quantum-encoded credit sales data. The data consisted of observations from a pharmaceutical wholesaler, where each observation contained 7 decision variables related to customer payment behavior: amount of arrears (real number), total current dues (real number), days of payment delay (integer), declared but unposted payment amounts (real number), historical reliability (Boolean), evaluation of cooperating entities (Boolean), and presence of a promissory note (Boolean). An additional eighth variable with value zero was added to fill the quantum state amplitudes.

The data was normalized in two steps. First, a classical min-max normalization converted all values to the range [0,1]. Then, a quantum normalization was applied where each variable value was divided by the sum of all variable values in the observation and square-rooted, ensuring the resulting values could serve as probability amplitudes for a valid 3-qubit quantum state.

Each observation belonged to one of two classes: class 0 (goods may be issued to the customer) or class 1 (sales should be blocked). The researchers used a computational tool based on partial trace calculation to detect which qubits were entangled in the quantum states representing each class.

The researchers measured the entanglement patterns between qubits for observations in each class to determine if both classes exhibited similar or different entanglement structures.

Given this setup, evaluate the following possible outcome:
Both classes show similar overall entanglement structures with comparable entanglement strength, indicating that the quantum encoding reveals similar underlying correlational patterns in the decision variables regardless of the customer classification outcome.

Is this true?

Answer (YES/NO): NO